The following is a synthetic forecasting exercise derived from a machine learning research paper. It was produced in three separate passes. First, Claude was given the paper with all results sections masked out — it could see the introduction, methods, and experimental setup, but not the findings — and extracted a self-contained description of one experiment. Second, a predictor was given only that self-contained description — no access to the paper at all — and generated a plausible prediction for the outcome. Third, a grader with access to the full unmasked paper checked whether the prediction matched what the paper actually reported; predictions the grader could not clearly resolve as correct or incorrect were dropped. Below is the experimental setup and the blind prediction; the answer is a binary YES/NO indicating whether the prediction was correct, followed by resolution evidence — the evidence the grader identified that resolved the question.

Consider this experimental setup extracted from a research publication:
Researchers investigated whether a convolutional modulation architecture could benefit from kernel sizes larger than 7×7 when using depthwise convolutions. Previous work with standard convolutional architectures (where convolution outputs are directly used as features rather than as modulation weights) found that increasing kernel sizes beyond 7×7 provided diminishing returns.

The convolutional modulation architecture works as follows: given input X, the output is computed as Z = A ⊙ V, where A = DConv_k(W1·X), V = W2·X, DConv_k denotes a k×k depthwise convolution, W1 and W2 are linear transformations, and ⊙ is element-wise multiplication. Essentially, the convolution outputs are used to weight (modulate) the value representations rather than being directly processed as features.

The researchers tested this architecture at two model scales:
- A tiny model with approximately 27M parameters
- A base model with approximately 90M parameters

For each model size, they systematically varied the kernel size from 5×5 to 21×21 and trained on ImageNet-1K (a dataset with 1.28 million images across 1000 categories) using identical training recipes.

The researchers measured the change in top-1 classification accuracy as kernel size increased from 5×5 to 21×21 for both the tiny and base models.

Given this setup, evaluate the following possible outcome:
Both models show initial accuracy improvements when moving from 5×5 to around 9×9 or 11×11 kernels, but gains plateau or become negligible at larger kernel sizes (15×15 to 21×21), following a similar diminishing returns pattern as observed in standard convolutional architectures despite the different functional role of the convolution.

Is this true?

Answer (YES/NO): NO